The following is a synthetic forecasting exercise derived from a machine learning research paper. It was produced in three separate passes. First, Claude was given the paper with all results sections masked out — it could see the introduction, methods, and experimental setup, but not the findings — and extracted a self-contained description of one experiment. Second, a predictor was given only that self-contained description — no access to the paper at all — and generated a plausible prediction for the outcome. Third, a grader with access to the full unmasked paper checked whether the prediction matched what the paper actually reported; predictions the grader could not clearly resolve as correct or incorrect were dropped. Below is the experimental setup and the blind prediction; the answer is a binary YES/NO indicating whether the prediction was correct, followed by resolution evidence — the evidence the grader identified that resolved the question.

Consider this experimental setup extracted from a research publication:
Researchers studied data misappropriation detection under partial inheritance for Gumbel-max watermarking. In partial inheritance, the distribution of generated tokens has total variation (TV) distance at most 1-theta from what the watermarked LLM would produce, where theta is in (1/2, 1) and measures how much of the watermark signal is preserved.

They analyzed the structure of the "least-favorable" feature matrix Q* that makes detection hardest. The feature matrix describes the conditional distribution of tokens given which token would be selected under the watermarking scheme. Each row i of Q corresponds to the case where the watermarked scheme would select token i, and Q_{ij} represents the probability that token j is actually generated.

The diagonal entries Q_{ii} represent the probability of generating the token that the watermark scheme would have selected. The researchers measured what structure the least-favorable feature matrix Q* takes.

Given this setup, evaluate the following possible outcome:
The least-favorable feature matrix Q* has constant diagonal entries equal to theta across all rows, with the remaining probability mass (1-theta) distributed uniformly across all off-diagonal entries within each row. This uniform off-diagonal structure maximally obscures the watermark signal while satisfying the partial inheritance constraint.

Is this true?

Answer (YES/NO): NO